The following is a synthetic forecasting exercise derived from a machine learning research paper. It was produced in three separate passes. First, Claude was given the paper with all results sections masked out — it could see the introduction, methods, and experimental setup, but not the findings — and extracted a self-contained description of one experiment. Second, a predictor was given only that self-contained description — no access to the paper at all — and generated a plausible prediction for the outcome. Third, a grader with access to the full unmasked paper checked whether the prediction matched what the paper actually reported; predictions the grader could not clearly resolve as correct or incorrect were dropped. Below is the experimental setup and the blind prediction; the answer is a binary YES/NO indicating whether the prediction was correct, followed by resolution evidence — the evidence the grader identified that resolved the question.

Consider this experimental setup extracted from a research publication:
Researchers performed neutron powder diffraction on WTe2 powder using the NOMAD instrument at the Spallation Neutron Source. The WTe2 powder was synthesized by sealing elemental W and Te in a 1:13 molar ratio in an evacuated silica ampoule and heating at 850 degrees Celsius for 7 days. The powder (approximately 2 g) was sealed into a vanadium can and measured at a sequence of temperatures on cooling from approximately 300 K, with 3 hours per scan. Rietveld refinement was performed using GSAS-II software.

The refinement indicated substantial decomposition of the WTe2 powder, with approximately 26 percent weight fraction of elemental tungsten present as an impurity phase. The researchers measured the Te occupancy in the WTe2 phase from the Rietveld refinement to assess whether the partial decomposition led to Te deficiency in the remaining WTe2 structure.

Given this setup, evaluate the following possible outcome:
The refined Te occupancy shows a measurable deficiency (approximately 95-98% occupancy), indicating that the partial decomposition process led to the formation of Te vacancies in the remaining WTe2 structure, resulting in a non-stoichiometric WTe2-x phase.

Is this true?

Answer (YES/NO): NO